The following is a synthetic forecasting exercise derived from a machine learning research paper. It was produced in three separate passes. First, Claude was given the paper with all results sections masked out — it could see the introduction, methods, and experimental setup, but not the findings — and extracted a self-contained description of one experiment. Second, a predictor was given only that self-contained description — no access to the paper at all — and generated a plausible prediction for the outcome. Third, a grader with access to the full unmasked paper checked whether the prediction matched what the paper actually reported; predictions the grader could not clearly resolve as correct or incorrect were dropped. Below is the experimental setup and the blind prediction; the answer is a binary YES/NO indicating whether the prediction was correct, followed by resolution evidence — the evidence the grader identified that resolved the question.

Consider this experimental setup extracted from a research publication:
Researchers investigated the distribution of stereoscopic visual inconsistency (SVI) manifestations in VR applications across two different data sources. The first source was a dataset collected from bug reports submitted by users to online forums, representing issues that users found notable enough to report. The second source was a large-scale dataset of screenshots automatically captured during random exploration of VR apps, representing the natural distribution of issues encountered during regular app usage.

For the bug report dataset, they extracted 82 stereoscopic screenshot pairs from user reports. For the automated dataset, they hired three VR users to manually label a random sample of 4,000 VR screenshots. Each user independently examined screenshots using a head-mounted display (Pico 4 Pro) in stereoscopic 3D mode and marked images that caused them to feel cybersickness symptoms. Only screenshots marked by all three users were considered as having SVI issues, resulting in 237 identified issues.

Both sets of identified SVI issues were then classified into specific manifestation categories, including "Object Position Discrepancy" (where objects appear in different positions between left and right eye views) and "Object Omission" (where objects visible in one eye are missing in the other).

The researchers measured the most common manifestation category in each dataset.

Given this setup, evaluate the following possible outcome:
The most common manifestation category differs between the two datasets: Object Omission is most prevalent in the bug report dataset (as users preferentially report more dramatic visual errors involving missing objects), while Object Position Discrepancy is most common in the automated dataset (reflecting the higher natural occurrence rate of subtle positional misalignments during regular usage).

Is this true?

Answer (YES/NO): YES